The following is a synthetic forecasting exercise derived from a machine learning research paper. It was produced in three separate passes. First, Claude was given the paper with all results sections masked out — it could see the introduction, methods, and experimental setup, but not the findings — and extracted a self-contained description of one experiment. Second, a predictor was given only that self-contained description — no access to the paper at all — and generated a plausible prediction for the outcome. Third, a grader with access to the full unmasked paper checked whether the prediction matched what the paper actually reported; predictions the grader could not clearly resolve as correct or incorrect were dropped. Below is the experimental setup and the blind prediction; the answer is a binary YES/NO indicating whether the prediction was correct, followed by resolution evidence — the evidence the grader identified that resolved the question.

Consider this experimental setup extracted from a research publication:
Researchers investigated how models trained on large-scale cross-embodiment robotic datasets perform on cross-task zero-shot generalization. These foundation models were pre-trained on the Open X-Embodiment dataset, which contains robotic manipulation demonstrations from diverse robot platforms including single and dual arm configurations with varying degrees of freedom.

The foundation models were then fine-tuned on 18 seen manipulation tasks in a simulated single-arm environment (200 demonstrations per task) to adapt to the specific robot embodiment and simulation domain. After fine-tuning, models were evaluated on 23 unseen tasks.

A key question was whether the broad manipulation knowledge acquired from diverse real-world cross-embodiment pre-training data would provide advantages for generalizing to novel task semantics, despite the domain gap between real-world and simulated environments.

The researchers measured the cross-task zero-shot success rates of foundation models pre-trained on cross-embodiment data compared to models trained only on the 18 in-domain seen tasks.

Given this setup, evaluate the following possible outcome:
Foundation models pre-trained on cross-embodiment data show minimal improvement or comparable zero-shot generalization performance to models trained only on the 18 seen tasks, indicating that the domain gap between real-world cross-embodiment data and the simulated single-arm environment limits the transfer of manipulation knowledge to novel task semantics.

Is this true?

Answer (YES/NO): YES